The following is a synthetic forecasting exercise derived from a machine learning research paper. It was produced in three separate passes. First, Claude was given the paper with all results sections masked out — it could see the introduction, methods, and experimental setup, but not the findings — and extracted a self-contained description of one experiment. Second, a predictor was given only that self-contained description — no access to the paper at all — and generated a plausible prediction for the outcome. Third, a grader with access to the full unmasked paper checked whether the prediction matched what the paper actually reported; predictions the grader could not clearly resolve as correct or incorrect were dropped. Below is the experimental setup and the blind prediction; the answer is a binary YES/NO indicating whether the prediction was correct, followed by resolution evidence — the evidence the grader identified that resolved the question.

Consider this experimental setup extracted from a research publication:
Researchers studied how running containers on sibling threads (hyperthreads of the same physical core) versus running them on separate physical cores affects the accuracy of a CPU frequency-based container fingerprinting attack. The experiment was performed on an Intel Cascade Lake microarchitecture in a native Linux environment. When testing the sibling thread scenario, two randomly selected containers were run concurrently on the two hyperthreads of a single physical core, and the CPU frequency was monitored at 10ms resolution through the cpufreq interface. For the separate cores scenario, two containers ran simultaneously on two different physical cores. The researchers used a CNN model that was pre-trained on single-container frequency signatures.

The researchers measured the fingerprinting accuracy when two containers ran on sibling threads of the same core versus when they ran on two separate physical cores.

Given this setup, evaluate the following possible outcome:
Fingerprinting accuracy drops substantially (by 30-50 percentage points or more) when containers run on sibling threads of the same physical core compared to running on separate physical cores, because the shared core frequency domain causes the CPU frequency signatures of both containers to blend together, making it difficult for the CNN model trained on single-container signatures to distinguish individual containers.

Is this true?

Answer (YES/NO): YES